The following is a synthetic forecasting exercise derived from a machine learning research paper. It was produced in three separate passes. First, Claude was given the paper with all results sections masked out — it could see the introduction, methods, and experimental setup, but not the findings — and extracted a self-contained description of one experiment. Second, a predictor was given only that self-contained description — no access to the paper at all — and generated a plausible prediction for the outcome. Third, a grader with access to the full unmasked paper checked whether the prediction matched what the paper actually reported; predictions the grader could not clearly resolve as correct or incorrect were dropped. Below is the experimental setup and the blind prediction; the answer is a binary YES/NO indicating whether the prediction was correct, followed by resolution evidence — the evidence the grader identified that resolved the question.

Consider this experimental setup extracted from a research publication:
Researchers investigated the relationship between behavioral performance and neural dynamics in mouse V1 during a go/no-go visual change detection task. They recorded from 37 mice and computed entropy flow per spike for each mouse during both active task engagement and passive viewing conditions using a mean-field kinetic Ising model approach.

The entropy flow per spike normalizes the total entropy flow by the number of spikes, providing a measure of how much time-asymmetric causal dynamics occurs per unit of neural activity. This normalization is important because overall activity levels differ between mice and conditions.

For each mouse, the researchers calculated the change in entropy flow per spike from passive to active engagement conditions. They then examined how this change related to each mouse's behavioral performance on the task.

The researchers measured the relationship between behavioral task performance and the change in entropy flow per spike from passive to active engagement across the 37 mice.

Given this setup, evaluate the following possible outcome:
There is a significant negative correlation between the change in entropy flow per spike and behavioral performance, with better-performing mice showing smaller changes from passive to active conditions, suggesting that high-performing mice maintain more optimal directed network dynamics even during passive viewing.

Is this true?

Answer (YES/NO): NO